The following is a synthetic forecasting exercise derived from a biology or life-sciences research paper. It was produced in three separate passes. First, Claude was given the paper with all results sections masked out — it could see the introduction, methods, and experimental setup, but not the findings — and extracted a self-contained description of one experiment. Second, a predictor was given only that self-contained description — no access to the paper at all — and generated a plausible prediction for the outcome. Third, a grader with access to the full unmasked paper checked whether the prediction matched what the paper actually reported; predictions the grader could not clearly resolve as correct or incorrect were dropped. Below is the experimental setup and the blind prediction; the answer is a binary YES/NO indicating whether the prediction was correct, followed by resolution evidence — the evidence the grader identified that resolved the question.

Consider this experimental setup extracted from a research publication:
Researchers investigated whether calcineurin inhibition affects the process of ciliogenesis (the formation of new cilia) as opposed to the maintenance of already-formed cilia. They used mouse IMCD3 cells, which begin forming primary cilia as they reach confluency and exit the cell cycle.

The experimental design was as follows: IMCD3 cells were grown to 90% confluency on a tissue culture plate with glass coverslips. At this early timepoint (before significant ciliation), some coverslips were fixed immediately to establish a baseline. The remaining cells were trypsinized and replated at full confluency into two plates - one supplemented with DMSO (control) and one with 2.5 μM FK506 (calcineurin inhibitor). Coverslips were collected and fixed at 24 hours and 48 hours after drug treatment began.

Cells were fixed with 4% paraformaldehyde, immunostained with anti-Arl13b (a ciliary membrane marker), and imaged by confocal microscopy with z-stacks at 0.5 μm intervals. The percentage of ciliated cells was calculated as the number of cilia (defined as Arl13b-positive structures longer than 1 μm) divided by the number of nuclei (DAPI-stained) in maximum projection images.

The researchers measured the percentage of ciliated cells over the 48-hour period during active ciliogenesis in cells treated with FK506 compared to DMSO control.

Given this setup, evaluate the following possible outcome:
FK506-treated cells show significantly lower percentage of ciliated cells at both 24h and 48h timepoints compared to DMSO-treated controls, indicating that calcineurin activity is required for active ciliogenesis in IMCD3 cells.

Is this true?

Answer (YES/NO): NO